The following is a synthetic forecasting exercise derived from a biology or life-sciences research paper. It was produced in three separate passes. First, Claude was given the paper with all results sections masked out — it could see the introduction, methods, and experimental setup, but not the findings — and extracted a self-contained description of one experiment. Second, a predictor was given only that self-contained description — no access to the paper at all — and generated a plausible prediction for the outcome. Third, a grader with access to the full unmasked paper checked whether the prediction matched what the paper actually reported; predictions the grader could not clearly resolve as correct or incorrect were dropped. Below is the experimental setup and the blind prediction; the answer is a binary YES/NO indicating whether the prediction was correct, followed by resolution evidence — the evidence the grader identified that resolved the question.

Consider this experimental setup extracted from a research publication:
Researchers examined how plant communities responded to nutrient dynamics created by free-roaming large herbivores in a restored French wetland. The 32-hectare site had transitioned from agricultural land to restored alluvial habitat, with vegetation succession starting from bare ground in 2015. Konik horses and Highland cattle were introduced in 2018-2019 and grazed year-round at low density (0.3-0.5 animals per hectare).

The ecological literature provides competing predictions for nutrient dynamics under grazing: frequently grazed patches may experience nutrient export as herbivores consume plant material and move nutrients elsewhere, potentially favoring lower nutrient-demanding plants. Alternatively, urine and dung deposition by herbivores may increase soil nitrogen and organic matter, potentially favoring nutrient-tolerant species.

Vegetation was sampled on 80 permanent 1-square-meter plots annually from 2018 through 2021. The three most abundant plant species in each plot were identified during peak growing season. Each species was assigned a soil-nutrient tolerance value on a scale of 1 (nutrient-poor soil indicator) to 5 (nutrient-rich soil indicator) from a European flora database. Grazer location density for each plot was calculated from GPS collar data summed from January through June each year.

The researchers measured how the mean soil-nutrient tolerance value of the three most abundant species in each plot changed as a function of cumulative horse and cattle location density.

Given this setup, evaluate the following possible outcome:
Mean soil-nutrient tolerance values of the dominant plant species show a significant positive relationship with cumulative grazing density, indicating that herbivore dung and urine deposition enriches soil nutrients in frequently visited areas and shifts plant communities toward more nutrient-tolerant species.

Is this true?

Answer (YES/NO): NO